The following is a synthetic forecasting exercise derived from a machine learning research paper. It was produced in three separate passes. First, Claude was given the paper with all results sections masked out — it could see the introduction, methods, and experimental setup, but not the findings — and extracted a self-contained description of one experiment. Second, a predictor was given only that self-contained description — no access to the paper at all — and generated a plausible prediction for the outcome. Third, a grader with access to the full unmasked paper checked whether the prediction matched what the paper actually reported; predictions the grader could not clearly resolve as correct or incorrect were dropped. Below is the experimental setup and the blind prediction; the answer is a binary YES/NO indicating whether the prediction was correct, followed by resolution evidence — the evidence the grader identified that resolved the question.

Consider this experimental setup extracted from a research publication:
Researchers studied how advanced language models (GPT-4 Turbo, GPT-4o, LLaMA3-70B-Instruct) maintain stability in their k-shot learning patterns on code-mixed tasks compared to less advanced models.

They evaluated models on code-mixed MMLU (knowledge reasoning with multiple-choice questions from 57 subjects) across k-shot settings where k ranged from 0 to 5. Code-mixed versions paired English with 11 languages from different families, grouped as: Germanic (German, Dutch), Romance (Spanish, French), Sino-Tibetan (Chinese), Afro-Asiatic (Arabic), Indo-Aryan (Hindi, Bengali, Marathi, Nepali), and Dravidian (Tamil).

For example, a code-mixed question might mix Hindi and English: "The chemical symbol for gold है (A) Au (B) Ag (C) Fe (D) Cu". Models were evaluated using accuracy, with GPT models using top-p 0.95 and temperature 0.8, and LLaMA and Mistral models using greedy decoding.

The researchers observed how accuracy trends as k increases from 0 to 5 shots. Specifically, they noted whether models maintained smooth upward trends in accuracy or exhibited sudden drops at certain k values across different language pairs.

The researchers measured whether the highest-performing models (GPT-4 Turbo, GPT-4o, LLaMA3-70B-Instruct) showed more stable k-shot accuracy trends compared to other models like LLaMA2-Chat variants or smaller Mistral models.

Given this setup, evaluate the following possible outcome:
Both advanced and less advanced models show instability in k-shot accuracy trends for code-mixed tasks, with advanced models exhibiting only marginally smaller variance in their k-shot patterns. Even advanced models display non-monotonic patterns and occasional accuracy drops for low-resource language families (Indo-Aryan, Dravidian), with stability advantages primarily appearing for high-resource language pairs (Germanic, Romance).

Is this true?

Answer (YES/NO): NO